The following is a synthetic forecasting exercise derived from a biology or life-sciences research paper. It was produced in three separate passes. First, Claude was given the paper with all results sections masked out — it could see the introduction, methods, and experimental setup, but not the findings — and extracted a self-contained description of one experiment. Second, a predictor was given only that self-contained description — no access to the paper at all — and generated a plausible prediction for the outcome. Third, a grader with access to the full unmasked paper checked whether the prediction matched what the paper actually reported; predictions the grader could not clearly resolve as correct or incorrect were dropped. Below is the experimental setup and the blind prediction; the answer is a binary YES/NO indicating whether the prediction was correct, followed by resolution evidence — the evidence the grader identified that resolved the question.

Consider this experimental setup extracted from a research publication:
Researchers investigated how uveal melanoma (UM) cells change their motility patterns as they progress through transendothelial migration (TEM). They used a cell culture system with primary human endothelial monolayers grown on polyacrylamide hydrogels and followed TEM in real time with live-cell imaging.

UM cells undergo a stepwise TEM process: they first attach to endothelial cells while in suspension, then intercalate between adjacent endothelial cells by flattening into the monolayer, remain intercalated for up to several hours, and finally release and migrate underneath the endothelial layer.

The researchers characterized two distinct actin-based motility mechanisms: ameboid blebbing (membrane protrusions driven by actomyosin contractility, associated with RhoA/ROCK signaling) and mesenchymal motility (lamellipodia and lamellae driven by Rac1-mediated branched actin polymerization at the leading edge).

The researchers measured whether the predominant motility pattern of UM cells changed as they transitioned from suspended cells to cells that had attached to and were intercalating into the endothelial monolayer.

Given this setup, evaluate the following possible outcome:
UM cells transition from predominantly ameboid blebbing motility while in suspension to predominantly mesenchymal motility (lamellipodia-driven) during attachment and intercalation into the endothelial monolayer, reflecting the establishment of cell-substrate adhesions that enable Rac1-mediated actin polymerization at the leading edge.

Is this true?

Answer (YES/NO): YES